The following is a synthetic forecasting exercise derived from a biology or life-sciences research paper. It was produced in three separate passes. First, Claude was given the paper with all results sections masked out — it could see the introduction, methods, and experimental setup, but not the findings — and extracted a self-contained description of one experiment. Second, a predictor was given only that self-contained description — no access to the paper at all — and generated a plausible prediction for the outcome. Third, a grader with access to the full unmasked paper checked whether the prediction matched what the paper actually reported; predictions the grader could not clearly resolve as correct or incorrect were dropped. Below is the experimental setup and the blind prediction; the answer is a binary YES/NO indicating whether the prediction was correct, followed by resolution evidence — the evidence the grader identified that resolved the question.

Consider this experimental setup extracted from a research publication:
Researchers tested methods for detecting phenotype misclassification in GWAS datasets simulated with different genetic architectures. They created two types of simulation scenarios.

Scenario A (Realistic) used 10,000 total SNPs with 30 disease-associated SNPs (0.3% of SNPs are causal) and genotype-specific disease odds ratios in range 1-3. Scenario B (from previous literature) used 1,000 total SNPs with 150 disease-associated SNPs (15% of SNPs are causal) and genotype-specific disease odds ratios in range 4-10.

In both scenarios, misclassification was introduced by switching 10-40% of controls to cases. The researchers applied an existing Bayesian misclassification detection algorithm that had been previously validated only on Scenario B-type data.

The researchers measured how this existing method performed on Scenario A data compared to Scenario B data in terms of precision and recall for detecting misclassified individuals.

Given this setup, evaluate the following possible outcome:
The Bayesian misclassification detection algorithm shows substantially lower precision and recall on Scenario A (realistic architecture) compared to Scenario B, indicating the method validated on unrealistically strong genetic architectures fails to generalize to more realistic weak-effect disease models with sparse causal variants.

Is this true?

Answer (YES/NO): YES